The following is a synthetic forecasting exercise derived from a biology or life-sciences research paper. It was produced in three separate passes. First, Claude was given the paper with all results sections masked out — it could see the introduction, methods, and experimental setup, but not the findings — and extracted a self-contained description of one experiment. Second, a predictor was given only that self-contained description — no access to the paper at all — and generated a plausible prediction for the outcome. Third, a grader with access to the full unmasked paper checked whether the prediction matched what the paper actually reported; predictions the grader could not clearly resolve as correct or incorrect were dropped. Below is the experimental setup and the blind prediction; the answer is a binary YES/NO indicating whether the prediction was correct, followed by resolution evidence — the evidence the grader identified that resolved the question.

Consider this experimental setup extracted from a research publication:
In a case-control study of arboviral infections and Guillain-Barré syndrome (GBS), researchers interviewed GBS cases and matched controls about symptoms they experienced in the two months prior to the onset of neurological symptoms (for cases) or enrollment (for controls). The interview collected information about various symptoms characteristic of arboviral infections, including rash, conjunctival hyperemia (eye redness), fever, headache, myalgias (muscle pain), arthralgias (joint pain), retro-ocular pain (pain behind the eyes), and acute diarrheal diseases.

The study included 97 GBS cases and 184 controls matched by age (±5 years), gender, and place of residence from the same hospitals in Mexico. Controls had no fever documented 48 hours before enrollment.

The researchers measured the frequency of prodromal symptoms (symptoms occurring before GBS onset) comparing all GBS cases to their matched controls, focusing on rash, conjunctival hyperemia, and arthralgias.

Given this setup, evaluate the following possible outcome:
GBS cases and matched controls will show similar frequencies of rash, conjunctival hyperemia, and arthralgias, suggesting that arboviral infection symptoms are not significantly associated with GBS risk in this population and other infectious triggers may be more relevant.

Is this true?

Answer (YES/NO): NO